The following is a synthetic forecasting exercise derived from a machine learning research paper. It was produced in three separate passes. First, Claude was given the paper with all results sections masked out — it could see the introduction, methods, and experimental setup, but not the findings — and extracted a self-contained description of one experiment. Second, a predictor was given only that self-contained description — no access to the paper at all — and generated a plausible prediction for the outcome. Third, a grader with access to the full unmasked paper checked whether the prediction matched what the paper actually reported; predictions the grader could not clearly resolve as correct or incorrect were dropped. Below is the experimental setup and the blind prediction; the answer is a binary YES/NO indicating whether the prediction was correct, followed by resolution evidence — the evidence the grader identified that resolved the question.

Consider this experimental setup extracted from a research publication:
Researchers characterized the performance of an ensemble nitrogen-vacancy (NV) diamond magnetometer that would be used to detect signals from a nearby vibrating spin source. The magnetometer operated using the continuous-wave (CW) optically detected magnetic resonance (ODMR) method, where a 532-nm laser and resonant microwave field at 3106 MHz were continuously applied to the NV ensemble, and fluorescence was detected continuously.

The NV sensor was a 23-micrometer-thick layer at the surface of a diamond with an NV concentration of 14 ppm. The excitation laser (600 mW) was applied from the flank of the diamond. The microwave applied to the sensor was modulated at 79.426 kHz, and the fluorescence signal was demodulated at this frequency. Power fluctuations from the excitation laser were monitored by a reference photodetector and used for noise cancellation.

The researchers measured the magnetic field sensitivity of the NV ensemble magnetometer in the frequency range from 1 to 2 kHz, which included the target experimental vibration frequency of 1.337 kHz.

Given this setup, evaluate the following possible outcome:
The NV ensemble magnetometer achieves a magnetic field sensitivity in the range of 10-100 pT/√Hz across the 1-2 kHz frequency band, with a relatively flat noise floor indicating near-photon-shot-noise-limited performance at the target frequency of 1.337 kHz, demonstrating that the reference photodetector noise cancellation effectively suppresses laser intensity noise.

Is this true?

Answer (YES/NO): NO